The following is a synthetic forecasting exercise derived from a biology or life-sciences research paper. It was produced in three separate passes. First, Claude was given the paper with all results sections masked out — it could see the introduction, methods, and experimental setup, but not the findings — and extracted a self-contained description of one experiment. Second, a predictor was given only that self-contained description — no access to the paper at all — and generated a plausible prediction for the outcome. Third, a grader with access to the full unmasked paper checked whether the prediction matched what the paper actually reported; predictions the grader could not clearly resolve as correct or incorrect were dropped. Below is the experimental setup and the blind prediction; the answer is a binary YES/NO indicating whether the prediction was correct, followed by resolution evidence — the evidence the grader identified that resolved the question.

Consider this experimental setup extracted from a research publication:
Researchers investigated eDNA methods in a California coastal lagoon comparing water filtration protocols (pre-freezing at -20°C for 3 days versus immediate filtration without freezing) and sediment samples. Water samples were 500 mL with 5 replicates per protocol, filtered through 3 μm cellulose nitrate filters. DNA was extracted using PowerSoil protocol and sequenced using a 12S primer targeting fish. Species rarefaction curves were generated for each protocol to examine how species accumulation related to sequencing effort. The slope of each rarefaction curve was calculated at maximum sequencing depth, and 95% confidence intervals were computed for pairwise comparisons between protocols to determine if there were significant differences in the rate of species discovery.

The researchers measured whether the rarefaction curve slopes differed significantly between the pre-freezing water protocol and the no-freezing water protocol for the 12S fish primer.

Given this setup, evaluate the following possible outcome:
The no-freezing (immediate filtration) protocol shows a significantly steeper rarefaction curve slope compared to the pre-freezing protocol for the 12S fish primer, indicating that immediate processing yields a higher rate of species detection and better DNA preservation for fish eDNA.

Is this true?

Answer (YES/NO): NO